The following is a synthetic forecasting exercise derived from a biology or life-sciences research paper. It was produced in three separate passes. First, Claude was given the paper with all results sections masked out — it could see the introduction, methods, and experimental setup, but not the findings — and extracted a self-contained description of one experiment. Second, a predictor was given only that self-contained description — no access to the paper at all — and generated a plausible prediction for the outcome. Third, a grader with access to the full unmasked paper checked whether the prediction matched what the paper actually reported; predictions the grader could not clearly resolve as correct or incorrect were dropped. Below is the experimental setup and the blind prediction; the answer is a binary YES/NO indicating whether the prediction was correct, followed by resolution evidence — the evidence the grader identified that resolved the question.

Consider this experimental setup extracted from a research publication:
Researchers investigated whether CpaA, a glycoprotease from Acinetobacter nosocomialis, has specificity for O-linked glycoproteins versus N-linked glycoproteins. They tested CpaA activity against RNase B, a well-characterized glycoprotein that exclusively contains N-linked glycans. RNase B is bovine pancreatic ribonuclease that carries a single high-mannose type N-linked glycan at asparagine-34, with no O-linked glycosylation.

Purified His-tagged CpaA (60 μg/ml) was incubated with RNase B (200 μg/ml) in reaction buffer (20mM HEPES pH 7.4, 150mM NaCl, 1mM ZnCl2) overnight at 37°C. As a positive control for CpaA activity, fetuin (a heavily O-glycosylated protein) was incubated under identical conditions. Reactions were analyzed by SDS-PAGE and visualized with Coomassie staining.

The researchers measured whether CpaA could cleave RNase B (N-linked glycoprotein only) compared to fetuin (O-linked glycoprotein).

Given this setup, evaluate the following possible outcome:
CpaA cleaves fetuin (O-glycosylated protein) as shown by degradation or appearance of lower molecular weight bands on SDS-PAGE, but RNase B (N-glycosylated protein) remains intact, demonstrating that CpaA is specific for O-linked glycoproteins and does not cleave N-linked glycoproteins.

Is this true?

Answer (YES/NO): YES